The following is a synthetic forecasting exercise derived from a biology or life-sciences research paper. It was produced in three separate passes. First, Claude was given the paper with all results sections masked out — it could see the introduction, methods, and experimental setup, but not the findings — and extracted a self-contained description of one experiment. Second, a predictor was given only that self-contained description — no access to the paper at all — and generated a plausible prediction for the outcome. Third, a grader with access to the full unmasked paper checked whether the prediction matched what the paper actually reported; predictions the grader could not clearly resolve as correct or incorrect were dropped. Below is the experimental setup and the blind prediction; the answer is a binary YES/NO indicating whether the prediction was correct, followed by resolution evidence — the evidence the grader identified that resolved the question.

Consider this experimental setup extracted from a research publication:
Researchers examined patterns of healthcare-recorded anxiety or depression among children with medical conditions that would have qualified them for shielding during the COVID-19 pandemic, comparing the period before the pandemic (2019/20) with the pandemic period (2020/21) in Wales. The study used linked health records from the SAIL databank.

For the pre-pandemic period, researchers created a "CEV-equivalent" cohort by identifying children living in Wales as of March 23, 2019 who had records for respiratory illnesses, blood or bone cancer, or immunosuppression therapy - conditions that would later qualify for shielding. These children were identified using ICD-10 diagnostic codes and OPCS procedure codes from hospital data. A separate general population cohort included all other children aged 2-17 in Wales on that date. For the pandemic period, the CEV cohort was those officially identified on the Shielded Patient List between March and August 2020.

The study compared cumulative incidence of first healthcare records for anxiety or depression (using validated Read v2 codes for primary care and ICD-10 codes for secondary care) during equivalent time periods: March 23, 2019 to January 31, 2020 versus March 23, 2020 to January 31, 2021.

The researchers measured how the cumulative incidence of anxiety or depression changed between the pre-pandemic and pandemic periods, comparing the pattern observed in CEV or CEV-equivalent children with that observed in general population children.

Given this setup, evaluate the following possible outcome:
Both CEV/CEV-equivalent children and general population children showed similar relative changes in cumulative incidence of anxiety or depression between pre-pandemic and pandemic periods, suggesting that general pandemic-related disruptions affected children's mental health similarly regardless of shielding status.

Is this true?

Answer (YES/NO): NO